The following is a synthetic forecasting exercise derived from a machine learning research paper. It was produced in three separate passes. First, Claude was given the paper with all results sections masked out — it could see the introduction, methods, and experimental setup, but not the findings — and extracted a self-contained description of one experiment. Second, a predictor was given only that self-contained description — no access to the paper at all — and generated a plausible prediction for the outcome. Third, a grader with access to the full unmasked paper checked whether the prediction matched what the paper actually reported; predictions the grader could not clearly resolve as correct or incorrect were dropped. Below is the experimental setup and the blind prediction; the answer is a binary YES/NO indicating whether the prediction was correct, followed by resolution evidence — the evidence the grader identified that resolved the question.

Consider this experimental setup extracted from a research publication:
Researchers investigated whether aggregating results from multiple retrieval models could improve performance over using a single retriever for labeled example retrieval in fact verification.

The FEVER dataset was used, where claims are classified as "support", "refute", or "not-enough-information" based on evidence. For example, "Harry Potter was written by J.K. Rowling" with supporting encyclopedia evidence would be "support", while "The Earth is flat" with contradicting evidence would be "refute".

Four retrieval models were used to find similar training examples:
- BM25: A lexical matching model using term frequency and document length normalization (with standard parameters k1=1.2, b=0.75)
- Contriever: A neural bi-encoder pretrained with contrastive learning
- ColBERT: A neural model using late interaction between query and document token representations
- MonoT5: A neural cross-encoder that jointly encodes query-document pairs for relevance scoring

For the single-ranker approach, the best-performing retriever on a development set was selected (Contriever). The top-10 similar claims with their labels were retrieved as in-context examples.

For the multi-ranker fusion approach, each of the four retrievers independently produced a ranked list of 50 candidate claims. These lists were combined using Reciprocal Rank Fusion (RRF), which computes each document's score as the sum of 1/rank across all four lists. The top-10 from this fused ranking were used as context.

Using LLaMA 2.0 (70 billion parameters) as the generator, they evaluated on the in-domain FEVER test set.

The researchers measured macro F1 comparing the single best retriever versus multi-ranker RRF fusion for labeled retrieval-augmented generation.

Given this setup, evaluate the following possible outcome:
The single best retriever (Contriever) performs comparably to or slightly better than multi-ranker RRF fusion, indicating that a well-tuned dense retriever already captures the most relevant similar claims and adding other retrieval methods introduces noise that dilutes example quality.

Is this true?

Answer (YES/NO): NO